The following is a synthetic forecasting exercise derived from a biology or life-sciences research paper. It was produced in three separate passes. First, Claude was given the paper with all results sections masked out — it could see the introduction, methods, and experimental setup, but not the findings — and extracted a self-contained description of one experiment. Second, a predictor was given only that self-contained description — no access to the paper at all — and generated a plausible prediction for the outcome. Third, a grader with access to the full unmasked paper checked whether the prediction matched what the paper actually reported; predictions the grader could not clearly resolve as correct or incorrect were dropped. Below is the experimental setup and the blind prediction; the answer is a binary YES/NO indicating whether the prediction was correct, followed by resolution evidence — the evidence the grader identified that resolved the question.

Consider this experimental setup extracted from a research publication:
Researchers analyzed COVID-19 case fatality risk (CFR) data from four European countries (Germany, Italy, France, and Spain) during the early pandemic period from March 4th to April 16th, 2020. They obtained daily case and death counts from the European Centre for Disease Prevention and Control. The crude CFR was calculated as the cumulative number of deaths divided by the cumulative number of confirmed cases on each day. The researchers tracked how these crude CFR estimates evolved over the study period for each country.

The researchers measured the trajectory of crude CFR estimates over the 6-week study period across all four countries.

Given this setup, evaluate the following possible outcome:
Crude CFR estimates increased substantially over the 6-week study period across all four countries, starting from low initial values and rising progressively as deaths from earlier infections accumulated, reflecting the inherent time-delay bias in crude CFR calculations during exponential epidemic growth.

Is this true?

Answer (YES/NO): YES